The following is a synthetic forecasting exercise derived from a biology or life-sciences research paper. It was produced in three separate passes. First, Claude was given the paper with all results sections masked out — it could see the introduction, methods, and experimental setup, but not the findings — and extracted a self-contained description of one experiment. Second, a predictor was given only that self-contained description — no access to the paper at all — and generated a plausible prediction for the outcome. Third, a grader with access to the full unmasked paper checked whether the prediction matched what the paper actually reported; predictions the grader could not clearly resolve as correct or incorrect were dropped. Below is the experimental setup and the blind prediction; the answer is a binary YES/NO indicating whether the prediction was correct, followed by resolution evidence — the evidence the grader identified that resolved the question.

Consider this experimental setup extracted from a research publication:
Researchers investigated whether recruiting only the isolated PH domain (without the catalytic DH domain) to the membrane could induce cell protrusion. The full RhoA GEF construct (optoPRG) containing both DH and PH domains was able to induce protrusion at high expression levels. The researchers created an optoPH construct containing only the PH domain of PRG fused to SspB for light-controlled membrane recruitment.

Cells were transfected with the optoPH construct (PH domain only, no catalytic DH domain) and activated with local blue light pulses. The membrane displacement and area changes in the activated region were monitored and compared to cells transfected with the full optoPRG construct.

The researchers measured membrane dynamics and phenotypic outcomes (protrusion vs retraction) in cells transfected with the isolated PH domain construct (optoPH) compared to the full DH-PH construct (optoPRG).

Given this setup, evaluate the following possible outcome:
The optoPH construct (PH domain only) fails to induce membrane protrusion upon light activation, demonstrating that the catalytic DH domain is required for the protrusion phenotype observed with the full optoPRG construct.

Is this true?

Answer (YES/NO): YES